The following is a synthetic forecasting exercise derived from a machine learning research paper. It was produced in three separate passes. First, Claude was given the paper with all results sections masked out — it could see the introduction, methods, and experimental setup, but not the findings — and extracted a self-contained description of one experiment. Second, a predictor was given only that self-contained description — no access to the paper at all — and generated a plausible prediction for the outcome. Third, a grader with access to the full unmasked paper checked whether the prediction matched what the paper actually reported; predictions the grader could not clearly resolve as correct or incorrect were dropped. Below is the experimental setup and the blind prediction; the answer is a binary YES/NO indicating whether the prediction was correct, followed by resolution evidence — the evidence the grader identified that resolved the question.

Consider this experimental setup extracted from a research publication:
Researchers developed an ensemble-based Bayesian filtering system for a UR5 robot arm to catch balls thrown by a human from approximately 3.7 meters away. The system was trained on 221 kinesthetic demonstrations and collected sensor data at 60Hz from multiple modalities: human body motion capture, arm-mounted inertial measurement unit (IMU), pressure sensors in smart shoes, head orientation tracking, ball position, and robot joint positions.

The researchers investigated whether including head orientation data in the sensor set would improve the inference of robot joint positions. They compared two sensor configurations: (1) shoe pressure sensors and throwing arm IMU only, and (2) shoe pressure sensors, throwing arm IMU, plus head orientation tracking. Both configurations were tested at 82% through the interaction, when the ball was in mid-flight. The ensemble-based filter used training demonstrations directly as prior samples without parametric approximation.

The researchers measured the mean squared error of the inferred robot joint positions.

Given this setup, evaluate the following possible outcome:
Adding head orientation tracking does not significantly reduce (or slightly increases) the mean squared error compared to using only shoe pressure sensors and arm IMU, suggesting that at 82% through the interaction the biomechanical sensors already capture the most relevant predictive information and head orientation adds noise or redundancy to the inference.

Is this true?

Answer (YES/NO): NO